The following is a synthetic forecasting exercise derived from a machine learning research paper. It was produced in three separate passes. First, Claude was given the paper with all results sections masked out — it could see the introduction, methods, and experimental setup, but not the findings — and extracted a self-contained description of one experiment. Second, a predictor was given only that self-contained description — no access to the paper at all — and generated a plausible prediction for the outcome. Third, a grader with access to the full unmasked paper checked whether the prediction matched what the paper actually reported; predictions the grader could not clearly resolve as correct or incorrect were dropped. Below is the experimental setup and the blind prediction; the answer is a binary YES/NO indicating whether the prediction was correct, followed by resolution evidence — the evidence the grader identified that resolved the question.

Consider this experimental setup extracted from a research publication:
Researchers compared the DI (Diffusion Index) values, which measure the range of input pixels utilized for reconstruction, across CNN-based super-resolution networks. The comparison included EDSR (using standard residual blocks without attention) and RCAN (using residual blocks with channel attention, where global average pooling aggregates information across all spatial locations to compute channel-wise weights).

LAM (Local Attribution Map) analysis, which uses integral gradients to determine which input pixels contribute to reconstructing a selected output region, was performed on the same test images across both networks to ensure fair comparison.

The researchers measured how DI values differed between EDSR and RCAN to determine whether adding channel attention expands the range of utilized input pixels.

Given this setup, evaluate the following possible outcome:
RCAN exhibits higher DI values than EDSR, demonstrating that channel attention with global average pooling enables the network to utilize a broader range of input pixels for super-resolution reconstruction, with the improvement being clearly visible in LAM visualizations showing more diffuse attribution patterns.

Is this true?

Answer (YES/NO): YES